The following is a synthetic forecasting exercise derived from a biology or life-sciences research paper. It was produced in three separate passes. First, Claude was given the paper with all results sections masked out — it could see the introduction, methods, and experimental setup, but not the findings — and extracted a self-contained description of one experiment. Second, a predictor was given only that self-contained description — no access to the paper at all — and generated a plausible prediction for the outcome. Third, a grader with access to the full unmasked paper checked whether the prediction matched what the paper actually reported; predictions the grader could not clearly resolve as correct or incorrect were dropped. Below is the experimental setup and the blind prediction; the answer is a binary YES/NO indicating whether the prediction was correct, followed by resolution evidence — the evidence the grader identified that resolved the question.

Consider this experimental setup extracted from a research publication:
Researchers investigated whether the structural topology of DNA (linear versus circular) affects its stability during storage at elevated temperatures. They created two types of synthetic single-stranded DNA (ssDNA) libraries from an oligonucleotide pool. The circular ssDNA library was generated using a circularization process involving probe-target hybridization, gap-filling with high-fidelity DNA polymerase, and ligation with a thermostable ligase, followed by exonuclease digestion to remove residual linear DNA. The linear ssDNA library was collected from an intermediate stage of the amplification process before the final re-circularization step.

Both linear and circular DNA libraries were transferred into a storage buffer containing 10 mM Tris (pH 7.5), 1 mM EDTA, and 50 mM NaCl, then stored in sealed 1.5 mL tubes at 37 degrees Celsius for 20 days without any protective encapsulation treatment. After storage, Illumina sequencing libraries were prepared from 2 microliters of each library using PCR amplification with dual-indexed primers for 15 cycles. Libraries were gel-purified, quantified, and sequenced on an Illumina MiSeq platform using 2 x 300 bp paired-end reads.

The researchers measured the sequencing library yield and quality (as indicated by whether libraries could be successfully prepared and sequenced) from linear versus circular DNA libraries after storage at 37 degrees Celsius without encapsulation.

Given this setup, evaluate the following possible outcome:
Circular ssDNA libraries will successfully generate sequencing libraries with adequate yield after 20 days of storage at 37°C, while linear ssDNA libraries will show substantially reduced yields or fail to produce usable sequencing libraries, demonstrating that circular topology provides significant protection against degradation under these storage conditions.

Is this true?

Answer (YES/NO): YES